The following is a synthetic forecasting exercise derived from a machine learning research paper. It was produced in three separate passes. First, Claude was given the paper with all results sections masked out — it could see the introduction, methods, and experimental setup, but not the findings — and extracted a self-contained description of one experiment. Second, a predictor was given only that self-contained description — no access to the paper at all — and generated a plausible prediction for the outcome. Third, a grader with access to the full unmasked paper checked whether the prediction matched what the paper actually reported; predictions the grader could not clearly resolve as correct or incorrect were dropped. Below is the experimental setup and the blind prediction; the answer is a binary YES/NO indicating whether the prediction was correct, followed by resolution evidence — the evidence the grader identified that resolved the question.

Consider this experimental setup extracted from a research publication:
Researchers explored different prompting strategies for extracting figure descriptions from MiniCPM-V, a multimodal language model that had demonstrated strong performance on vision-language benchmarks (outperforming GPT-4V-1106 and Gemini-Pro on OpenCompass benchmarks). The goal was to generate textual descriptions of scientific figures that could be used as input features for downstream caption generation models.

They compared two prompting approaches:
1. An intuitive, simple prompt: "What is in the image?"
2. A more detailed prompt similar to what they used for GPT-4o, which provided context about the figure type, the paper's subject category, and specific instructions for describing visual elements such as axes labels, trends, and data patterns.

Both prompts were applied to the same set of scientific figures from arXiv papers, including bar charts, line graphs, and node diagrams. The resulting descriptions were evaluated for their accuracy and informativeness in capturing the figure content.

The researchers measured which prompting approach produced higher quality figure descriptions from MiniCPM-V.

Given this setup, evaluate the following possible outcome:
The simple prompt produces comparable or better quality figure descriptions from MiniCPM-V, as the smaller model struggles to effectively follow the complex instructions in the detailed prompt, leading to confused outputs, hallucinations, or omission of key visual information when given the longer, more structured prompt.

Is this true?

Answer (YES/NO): YES